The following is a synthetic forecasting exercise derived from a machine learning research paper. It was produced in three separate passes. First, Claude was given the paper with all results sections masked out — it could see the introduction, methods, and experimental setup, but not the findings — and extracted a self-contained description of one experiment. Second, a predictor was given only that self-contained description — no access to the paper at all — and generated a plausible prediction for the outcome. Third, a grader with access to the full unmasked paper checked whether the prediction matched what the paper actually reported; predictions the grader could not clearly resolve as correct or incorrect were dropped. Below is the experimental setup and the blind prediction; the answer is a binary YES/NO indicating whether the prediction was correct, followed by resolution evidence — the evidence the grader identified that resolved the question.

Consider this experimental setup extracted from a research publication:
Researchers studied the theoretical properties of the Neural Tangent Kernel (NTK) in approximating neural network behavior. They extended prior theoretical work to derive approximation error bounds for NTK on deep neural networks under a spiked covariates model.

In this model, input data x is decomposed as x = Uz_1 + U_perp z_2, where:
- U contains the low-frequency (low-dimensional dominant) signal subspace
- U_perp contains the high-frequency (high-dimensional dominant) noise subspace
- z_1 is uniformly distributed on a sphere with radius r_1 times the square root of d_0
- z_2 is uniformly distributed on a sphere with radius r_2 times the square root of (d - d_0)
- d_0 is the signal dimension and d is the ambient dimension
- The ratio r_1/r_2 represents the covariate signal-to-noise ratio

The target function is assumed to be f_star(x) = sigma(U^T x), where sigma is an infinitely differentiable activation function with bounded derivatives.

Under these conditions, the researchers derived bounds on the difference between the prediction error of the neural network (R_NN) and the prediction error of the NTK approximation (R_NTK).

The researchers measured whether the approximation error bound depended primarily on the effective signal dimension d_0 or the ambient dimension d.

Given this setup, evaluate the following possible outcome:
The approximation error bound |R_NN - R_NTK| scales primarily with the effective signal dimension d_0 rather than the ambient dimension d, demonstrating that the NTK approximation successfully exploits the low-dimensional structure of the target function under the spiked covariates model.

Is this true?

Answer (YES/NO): YES